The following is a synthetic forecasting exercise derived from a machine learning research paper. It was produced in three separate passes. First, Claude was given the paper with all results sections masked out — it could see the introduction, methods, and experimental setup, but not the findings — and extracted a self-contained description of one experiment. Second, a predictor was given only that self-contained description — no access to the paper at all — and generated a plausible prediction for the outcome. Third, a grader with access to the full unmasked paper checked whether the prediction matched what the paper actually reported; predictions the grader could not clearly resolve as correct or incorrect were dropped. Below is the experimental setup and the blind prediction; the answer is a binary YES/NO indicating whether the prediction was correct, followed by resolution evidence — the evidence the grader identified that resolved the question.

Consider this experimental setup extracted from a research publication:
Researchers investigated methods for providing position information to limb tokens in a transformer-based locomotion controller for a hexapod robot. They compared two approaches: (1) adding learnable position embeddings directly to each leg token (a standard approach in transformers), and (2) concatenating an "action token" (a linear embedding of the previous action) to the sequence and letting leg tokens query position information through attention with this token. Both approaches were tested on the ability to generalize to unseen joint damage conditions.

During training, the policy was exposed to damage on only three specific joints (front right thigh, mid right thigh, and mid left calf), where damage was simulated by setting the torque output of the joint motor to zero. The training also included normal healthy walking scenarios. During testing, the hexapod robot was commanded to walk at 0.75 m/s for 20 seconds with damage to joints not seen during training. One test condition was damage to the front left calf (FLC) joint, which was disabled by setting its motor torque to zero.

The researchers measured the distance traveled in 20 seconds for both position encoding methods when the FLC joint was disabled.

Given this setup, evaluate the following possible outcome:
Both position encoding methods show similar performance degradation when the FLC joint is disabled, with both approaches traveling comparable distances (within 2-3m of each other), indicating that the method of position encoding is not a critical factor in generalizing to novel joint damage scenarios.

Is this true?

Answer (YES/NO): NO